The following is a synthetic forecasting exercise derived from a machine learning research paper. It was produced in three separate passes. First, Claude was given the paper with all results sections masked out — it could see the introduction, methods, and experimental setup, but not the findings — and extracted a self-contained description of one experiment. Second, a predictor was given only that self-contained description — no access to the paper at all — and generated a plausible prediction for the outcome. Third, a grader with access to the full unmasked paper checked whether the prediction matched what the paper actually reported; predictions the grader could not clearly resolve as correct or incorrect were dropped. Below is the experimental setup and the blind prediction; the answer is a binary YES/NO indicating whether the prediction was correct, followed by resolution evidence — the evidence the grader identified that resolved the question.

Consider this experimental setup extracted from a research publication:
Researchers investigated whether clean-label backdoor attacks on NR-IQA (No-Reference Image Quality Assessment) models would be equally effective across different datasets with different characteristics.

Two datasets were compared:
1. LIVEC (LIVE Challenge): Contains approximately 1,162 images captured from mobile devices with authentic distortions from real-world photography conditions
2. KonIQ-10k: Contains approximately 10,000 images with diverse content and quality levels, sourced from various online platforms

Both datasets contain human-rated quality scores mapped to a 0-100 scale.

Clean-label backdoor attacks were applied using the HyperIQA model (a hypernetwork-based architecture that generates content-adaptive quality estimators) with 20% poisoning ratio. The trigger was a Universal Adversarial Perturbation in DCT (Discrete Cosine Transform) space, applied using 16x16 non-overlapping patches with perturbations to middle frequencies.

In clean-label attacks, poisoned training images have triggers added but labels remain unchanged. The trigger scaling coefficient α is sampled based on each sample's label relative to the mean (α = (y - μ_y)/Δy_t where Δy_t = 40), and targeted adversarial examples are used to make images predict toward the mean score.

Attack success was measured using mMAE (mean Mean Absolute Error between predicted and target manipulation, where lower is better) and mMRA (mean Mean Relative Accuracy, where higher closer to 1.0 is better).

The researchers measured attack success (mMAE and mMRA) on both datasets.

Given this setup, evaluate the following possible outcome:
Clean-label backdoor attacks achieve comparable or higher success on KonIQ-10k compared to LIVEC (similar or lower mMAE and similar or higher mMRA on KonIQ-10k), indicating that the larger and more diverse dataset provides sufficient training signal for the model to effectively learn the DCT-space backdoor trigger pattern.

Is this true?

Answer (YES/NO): NO